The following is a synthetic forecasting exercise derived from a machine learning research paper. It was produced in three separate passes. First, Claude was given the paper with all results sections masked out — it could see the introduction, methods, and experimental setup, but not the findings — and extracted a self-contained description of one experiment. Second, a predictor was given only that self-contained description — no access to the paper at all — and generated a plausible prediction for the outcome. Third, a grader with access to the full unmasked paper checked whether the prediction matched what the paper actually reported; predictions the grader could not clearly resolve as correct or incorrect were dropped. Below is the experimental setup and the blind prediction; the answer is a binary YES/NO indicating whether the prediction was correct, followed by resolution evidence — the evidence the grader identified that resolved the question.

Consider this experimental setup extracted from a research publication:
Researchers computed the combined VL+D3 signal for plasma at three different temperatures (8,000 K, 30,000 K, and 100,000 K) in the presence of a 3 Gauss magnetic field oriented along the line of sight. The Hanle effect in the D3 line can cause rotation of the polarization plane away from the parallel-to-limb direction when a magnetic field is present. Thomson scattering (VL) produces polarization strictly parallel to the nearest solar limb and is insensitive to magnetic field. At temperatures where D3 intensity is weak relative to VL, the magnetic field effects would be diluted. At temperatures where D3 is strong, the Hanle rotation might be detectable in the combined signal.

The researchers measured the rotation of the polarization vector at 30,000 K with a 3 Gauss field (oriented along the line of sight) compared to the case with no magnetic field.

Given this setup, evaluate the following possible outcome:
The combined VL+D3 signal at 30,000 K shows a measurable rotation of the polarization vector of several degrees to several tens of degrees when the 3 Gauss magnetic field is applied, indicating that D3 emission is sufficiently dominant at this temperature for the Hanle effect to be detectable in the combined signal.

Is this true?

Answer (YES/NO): YES